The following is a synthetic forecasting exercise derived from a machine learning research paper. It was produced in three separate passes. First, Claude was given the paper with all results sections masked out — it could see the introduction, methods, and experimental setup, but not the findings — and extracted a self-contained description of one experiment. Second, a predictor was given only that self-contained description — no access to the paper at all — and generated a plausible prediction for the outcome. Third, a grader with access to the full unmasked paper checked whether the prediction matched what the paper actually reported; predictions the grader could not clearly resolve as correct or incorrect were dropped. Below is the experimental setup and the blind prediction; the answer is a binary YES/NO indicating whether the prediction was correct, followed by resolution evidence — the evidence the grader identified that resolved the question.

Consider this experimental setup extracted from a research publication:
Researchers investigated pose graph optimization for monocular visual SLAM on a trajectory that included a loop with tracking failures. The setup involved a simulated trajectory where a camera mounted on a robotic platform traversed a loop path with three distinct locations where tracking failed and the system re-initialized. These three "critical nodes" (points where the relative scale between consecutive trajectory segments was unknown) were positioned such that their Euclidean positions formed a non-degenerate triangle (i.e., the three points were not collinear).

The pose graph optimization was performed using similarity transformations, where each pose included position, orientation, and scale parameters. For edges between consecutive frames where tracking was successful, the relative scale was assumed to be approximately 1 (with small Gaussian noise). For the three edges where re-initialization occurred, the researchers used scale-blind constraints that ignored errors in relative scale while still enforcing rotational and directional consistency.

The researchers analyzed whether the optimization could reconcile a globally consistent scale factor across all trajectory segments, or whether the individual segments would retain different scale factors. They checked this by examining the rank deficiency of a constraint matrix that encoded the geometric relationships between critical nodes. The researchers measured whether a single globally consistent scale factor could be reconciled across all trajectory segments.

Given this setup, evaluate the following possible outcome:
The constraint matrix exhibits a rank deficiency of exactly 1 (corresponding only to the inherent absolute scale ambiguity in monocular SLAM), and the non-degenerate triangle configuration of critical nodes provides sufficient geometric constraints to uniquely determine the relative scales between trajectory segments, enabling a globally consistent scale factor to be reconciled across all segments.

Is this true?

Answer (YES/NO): YES